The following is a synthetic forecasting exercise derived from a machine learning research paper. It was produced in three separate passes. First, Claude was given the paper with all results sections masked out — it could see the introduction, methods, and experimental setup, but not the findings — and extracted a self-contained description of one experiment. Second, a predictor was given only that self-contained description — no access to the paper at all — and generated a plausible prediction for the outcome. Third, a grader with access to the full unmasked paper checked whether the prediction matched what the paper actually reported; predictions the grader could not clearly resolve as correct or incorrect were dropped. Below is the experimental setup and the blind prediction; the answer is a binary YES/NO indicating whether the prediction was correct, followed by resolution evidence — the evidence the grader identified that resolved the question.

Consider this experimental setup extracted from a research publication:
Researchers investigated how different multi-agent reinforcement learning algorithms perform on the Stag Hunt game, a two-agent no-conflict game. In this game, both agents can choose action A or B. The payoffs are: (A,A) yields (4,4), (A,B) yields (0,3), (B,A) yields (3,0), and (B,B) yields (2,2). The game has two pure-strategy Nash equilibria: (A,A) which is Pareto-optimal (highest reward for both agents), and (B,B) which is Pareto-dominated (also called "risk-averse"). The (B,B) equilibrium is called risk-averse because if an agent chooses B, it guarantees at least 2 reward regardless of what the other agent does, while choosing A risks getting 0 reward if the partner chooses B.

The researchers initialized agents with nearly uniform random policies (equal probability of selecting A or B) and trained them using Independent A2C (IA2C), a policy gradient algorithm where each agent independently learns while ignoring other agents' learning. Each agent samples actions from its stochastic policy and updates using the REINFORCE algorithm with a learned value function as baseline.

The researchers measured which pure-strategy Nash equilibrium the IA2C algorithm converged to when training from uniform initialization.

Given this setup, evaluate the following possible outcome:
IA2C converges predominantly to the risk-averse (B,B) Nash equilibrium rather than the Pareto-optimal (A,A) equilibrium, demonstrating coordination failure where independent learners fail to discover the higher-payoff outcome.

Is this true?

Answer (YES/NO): YES